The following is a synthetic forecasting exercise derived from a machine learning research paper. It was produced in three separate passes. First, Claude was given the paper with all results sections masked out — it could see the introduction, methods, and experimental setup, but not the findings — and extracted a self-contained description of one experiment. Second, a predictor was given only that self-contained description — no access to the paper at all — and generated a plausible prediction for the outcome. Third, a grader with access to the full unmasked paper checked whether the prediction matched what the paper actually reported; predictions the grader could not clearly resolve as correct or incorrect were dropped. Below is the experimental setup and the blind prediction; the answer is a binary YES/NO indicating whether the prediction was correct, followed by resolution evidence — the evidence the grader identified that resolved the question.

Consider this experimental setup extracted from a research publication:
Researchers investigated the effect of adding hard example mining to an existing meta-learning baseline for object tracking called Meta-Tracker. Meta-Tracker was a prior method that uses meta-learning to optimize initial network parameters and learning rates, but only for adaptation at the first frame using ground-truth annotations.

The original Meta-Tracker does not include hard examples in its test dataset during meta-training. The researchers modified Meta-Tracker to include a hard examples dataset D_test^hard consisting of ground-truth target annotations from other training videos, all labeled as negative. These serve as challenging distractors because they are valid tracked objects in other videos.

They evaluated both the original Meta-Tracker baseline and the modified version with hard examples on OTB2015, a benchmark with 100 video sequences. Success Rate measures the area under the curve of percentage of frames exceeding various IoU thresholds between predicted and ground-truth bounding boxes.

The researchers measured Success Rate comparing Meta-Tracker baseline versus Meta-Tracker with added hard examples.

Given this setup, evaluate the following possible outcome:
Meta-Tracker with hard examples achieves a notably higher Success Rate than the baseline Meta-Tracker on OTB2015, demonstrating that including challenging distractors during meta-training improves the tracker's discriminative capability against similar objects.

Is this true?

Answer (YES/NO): YES